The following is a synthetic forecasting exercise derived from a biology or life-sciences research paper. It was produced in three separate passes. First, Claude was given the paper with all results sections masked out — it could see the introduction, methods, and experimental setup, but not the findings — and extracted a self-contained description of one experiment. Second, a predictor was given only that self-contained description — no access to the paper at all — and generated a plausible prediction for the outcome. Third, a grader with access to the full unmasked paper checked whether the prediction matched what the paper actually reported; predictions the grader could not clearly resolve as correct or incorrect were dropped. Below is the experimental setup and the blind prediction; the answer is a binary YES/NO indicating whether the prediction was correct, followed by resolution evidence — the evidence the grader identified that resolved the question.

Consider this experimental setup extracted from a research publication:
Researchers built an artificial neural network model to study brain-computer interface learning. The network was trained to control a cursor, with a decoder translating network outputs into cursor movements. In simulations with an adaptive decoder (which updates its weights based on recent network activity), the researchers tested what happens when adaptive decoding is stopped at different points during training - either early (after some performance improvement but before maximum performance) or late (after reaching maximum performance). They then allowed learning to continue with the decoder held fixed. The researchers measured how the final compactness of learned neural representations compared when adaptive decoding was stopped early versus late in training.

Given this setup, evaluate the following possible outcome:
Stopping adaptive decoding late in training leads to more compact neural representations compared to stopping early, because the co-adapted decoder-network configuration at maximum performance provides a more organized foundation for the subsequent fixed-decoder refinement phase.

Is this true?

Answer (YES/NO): YES